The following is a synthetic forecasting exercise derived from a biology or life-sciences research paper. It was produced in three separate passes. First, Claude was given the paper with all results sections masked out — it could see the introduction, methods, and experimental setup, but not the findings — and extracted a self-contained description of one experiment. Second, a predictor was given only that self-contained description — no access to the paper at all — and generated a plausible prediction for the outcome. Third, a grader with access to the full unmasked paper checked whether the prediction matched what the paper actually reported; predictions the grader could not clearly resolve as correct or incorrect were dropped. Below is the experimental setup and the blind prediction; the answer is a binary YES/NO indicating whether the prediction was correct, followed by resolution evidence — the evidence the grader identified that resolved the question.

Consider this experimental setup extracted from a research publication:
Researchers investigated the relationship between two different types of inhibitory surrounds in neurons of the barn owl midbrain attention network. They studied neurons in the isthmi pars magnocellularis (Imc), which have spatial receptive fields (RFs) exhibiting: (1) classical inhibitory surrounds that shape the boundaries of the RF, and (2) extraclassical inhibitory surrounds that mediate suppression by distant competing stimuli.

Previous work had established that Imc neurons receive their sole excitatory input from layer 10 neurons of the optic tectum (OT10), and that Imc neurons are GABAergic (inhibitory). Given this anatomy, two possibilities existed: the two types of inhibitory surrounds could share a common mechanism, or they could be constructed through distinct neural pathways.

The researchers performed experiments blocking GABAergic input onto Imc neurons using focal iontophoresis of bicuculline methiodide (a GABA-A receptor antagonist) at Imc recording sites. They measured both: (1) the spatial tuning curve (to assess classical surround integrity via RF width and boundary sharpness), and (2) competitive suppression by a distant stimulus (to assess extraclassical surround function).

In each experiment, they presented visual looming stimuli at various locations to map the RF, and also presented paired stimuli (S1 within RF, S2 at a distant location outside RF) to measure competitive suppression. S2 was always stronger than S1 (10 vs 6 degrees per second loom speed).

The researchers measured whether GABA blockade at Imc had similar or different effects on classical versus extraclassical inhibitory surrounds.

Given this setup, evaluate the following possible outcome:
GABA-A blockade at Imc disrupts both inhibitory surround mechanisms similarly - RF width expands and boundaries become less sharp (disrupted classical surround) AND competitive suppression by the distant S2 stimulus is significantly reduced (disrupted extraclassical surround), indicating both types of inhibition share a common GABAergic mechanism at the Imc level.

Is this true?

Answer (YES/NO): NO